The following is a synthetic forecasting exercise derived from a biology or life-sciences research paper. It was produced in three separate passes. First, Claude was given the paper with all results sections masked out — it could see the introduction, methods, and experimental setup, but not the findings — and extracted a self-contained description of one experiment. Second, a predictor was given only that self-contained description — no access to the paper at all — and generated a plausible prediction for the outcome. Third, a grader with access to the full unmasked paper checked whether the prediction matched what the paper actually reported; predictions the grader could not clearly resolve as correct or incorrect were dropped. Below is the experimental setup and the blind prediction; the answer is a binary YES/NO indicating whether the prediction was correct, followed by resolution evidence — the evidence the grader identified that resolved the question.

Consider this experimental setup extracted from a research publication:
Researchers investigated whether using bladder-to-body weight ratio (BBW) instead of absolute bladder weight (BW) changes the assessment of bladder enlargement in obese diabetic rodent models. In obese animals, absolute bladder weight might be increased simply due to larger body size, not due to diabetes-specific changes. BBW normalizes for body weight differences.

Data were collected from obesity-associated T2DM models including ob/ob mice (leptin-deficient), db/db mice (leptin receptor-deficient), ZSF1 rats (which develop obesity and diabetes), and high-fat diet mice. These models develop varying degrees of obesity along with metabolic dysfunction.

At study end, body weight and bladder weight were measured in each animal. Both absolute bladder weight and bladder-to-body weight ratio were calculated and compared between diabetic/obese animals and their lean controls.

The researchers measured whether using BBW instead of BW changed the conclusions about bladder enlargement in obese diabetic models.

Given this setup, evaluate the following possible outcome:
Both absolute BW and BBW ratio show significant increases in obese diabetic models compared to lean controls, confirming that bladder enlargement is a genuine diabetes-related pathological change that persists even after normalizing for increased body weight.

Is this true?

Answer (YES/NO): NO